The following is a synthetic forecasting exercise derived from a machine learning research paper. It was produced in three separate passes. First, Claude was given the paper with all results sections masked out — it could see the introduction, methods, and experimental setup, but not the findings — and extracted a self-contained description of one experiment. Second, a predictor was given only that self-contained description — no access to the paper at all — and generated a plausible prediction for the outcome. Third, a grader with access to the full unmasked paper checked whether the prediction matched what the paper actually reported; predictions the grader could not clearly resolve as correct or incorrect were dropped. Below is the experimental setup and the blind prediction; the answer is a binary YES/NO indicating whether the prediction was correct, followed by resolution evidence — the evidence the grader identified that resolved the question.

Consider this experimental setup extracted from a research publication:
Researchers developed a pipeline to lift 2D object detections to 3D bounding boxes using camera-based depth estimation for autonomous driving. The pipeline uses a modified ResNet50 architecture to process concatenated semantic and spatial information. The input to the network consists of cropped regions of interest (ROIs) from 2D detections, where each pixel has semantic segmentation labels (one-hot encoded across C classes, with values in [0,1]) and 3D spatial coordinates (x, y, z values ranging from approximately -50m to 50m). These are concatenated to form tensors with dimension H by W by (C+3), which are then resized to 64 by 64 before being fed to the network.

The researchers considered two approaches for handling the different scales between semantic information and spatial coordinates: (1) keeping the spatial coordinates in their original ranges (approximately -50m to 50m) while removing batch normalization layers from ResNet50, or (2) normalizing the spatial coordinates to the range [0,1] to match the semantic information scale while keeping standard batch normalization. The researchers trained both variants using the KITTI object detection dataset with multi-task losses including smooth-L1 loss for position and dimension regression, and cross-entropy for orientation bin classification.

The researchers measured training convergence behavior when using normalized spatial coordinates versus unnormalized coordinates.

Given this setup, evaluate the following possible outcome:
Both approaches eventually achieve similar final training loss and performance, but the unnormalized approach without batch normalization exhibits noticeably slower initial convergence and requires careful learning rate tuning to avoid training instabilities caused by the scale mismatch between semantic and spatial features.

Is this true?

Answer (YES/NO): NO